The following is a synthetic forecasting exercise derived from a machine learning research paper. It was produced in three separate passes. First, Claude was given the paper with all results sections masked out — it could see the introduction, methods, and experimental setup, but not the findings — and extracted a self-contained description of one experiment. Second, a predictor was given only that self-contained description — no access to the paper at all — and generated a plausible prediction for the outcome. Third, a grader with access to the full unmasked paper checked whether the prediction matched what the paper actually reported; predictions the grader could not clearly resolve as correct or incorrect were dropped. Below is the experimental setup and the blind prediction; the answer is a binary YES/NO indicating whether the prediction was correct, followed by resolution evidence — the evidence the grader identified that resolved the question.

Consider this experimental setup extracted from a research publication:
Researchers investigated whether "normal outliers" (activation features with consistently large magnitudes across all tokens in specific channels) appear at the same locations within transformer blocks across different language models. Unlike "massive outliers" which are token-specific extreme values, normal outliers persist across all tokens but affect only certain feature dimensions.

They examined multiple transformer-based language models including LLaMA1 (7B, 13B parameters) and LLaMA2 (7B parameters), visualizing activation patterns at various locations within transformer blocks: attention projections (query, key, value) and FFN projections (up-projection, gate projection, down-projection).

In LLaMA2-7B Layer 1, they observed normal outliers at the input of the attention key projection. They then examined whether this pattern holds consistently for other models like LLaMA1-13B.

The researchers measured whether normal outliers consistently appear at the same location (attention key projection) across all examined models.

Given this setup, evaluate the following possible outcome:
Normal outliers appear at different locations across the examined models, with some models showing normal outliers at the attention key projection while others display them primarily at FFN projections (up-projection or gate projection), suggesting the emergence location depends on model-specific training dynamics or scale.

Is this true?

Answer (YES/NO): YES